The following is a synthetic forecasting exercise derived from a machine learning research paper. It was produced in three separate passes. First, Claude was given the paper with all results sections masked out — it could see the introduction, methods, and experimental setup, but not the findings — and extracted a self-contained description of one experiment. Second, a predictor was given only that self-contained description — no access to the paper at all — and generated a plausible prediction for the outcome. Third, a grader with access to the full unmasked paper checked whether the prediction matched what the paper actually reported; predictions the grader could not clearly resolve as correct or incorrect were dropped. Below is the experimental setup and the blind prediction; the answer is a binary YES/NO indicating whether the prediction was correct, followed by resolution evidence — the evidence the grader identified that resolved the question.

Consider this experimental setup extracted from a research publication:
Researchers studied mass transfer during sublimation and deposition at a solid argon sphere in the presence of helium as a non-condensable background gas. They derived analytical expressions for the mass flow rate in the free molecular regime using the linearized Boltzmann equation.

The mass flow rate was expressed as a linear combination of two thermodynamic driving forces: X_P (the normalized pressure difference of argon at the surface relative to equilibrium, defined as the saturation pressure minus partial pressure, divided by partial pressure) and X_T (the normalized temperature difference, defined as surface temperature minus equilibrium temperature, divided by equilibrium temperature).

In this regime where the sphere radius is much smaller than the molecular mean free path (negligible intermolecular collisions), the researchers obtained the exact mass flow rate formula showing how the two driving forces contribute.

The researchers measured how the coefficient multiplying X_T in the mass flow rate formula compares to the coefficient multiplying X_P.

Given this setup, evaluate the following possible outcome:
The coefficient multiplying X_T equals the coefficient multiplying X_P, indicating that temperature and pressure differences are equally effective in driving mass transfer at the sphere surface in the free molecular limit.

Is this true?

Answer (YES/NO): NO